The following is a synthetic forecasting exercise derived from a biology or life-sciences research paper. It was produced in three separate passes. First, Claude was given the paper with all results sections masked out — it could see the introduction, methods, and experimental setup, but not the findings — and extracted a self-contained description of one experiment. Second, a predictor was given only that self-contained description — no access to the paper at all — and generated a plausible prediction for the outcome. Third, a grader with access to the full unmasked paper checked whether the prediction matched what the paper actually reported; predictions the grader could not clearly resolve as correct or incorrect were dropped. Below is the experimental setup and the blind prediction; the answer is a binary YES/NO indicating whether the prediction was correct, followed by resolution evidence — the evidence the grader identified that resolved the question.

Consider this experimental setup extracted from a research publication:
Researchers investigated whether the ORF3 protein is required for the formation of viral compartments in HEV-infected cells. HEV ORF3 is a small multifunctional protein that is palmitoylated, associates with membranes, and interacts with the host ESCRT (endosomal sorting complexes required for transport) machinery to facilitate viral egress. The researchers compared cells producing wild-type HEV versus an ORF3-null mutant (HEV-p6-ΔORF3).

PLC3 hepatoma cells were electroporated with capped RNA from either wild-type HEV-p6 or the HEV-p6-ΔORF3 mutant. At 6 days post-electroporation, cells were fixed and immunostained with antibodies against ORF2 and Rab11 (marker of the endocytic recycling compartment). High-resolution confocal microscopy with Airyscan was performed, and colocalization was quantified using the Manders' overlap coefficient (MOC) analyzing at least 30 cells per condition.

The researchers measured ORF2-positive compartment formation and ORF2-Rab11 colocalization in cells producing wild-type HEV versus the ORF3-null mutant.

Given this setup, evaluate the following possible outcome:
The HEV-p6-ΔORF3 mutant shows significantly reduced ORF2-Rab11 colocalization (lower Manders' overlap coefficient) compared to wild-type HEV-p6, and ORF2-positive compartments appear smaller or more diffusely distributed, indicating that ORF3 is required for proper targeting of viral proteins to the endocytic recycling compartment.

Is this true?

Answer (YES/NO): YES